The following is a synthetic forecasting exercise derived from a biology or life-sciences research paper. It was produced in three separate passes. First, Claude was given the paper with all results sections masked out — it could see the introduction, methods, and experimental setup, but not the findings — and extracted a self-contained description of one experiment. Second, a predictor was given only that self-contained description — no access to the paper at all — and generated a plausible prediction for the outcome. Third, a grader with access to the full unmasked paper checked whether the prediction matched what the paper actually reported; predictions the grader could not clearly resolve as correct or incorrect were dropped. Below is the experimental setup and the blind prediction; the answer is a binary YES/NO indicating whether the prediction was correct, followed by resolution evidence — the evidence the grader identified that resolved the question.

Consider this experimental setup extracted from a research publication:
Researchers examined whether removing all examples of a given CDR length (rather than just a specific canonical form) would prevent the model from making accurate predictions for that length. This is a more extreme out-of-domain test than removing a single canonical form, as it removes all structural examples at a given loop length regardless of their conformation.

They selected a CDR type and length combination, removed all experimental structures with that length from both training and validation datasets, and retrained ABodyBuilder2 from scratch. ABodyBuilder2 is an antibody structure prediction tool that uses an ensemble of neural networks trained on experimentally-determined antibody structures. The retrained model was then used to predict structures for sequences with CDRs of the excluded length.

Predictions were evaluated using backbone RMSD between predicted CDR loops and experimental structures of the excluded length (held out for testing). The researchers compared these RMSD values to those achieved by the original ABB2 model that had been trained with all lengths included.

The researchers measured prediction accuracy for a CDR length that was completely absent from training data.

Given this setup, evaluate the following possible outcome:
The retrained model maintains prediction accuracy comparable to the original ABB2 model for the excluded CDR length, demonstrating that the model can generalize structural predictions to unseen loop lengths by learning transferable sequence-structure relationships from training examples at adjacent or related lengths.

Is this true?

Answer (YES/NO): NO